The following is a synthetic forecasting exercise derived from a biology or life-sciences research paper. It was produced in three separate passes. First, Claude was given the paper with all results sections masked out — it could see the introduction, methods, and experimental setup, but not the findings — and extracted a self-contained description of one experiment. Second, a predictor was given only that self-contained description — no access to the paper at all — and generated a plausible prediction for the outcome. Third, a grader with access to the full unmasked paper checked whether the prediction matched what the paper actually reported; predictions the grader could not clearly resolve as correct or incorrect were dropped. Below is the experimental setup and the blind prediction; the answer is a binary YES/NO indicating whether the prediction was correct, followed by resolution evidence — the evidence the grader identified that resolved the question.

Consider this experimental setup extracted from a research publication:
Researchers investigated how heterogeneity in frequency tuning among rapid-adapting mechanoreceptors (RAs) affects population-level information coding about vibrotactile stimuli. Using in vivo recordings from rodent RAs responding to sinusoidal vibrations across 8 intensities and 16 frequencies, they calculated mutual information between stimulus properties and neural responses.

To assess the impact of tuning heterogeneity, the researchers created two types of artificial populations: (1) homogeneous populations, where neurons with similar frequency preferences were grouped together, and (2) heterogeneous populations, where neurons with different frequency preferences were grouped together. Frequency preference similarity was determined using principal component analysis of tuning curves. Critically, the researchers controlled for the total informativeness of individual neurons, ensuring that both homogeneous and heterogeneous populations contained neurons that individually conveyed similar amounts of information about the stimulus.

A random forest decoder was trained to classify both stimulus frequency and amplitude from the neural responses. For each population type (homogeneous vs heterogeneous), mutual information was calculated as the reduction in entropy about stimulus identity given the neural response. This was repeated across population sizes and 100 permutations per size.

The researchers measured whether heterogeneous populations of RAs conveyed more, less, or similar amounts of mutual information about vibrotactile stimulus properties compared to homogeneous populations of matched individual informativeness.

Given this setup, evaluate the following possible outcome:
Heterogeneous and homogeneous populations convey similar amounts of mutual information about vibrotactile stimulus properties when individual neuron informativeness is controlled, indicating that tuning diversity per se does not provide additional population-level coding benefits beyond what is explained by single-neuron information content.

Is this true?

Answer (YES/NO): NO